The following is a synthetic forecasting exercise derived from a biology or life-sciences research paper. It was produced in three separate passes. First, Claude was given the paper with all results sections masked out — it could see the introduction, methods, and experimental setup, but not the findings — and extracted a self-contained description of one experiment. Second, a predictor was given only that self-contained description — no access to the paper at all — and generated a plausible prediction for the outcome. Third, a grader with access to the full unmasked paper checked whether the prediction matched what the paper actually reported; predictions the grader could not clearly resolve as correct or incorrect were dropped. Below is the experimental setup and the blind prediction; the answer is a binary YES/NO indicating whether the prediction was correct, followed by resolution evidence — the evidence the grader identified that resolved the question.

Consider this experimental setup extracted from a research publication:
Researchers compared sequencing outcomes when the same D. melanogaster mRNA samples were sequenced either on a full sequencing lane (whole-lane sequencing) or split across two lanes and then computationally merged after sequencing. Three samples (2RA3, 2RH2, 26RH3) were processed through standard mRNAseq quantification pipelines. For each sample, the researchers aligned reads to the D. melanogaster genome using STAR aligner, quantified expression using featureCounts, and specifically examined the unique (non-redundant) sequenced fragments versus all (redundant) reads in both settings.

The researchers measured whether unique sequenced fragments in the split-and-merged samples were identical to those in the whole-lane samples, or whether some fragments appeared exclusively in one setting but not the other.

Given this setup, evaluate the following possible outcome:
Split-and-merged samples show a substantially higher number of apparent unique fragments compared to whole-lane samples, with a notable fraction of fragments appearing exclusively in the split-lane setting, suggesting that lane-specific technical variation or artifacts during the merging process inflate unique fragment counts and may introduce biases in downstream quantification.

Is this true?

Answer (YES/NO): NO